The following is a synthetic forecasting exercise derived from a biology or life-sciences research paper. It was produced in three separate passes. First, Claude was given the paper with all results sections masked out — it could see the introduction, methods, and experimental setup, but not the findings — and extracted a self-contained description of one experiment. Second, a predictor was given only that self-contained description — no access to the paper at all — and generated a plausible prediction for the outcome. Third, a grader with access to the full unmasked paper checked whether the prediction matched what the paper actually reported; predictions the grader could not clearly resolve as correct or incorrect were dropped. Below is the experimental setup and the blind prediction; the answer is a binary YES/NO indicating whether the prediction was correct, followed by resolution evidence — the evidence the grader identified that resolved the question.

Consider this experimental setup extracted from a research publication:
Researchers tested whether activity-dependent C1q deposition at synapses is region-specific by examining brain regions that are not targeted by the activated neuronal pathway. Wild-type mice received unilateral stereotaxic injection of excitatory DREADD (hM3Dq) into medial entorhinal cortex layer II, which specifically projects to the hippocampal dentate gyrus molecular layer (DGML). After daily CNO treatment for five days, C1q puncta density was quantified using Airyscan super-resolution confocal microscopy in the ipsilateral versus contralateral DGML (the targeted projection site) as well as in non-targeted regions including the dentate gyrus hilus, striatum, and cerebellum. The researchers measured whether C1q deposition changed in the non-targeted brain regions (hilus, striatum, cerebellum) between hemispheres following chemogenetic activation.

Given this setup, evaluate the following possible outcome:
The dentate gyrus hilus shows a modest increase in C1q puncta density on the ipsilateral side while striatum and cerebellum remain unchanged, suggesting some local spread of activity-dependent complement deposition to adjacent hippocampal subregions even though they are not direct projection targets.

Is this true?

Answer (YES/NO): NO